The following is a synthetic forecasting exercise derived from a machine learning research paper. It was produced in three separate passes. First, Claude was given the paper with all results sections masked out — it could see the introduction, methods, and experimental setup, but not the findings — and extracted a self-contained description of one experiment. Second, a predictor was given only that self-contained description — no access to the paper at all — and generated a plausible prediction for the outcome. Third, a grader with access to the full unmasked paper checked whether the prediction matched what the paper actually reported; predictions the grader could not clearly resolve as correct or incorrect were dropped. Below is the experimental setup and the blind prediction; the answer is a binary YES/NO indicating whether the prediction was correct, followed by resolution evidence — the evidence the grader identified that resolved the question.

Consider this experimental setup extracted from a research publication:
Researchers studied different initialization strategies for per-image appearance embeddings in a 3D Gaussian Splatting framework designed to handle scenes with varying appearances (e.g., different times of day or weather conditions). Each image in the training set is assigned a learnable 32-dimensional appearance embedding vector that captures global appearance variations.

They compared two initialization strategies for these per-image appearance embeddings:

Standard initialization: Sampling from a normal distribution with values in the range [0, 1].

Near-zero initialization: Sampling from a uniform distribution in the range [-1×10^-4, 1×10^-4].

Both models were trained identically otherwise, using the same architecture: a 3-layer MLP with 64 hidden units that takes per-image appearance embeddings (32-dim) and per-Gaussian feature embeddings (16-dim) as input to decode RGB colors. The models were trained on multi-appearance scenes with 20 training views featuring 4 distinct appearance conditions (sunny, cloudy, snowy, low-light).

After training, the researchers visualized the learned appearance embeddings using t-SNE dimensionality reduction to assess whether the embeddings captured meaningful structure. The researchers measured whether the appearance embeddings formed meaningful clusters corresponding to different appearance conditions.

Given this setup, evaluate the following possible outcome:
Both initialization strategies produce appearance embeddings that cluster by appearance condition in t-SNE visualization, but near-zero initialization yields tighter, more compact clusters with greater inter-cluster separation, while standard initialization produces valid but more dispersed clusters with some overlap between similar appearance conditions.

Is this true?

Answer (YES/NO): NO